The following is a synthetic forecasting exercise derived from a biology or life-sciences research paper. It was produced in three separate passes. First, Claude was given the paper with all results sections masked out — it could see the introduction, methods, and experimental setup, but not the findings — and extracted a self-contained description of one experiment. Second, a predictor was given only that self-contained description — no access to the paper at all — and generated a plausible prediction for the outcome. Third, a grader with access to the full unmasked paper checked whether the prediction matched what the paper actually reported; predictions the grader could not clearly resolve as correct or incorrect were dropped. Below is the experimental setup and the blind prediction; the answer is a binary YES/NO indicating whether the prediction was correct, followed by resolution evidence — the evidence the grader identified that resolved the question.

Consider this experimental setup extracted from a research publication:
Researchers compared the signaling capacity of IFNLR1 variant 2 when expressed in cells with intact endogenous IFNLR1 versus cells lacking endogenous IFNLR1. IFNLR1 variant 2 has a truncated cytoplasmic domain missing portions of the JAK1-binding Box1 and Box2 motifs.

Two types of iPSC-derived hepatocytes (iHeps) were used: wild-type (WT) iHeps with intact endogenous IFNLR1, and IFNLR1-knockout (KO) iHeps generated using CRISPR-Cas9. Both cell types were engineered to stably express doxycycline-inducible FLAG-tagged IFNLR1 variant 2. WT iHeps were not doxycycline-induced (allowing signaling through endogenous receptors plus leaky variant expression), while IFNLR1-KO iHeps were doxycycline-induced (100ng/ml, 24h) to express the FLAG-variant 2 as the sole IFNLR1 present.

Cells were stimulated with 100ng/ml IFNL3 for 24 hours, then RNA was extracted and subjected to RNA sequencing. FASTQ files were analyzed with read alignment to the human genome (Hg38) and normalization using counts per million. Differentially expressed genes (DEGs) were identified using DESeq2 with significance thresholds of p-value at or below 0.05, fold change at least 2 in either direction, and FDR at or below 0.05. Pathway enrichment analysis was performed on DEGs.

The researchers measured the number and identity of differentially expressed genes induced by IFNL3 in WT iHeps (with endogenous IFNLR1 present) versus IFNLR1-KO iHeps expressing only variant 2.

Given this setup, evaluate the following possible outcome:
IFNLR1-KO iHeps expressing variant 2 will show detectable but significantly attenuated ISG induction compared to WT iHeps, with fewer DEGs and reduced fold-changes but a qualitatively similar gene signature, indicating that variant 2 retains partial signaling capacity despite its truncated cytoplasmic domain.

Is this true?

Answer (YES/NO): YES